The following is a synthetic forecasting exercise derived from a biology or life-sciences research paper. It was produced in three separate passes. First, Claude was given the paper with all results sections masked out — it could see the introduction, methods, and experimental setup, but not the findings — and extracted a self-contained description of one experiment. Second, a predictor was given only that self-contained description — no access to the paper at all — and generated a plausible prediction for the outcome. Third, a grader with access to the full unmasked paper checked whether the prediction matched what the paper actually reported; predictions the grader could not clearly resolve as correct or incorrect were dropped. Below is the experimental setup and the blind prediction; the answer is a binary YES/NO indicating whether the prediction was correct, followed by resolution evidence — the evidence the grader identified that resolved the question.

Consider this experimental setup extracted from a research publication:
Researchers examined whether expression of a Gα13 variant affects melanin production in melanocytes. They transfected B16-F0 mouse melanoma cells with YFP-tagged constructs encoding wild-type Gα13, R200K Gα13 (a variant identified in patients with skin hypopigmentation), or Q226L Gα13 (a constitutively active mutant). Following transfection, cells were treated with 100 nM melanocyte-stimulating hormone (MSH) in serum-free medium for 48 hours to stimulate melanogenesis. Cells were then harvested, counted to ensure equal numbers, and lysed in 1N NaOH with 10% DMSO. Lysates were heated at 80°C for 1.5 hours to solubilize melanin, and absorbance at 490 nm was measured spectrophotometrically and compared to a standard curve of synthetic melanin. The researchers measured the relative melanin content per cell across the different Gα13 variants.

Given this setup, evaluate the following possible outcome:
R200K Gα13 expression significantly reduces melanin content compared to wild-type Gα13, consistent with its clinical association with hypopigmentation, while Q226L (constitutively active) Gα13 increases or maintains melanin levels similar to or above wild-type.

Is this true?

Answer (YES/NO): NO